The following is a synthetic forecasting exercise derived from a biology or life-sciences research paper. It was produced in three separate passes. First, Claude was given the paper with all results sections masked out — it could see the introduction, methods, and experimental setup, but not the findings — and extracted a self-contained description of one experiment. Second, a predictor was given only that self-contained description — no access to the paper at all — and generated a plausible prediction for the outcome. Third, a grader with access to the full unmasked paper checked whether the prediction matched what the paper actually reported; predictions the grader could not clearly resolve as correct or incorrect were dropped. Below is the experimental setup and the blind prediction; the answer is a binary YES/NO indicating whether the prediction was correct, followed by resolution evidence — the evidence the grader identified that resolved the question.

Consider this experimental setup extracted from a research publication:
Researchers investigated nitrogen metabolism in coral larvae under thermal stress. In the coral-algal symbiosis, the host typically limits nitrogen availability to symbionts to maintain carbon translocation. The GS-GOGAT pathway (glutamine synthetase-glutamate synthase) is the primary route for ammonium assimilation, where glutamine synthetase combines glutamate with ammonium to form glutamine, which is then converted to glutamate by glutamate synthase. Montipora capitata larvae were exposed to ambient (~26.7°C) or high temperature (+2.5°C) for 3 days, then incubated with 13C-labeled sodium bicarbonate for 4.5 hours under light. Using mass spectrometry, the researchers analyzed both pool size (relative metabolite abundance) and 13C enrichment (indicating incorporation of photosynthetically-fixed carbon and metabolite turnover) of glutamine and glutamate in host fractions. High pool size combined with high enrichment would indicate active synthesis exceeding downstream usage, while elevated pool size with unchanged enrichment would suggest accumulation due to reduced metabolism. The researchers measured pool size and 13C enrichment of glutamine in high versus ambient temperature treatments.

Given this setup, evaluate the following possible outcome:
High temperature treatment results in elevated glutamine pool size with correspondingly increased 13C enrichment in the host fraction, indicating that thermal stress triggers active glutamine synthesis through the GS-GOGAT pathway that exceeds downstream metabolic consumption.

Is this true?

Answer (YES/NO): NO